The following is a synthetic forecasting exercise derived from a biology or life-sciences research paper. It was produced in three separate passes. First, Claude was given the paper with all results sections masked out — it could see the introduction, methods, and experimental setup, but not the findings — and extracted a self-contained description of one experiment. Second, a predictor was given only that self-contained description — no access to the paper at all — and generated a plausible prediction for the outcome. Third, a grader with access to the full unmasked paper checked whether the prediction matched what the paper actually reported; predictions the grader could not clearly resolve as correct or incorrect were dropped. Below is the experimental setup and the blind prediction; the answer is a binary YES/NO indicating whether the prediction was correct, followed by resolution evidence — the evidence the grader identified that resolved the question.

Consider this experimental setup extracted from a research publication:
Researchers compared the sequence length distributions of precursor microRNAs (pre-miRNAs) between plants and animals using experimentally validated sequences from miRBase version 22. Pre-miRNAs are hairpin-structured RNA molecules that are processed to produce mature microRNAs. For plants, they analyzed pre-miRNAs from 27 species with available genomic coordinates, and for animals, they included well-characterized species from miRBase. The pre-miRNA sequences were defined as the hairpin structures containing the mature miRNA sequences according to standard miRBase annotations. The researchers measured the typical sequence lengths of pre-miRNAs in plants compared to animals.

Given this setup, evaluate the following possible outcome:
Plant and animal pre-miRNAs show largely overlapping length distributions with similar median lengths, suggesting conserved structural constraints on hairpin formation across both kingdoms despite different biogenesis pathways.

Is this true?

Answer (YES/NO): NO